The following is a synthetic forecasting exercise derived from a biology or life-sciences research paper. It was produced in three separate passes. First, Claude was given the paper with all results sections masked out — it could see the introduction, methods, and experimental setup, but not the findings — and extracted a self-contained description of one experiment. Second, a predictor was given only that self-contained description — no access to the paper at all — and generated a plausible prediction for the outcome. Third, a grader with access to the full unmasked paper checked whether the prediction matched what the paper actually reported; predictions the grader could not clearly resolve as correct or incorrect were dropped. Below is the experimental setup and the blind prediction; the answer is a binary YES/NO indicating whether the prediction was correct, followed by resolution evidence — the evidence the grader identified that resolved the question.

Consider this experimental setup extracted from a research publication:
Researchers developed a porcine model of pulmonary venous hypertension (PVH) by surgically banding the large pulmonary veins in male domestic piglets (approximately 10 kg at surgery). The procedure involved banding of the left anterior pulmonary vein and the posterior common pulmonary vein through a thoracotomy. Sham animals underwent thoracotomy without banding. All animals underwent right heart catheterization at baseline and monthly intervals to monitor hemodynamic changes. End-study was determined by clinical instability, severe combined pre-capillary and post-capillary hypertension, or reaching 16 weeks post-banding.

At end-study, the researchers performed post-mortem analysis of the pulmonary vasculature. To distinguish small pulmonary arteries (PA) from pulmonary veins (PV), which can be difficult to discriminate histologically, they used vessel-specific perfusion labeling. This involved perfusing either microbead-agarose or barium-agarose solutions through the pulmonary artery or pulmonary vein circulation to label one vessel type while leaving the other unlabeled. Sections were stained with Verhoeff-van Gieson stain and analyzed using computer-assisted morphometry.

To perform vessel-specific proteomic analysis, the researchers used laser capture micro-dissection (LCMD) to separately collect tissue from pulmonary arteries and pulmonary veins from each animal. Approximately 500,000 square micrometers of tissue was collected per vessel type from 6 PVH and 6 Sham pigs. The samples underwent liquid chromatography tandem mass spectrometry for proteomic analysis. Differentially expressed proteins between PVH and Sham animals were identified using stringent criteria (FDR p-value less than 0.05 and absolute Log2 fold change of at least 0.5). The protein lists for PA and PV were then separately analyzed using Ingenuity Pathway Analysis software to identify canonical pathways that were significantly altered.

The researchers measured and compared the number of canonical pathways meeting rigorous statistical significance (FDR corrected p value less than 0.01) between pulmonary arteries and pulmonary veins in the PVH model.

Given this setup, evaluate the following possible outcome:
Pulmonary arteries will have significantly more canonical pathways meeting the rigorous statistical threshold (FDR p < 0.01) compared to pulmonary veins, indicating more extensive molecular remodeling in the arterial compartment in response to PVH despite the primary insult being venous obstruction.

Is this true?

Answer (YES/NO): NO